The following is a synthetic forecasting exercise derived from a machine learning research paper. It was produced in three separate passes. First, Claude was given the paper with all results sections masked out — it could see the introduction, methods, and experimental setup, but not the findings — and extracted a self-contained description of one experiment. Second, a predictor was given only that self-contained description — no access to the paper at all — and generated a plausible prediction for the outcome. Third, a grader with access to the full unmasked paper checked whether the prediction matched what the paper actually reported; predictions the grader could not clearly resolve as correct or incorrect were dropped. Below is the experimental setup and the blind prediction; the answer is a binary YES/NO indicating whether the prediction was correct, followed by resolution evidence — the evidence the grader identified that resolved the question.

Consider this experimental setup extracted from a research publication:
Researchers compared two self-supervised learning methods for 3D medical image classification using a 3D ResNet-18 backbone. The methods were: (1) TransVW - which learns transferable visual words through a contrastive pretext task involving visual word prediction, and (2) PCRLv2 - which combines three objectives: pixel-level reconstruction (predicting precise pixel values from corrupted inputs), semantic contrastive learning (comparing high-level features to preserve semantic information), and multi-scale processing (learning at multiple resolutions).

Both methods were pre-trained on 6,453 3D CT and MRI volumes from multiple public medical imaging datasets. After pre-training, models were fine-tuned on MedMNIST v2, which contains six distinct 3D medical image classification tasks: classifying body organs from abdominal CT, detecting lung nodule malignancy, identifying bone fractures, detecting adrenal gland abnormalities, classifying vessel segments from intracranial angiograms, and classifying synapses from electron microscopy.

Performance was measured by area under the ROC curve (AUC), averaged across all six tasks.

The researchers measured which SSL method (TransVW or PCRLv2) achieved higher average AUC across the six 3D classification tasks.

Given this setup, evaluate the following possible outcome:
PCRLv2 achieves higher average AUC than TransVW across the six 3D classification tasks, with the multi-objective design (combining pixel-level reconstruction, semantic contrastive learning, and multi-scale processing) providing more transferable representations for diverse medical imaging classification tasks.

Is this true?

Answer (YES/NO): YES